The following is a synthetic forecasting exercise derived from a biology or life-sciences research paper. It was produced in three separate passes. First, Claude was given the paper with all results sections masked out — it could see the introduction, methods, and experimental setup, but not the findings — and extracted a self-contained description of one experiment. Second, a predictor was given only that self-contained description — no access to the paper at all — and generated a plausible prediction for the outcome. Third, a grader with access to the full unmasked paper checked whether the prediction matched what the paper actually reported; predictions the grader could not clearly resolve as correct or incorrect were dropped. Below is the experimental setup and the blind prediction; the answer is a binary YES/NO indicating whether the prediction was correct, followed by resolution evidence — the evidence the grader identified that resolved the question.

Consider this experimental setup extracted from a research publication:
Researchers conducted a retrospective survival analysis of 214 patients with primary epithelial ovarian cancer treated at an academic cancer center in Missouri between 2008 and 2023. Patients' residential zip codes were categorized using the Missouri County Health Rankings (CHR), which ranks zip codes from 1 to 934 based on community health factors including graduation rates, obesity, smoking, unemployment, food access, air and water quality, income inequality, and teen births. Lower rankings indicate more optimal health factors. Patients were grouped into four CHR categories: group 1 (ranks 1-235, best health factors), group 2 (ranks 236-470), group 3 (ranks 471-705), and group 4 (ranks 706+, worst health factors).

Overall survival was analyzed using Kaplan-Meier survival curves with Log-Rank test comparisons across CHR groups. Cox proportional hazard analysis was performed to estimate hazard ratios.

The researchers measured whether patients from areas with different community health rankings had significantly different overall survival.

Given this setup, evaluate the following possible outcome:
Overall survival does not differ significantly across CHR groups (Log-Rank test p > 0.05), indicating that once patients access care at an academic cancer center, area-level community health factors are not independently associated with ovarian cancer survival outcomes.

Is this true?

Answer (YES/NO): YES